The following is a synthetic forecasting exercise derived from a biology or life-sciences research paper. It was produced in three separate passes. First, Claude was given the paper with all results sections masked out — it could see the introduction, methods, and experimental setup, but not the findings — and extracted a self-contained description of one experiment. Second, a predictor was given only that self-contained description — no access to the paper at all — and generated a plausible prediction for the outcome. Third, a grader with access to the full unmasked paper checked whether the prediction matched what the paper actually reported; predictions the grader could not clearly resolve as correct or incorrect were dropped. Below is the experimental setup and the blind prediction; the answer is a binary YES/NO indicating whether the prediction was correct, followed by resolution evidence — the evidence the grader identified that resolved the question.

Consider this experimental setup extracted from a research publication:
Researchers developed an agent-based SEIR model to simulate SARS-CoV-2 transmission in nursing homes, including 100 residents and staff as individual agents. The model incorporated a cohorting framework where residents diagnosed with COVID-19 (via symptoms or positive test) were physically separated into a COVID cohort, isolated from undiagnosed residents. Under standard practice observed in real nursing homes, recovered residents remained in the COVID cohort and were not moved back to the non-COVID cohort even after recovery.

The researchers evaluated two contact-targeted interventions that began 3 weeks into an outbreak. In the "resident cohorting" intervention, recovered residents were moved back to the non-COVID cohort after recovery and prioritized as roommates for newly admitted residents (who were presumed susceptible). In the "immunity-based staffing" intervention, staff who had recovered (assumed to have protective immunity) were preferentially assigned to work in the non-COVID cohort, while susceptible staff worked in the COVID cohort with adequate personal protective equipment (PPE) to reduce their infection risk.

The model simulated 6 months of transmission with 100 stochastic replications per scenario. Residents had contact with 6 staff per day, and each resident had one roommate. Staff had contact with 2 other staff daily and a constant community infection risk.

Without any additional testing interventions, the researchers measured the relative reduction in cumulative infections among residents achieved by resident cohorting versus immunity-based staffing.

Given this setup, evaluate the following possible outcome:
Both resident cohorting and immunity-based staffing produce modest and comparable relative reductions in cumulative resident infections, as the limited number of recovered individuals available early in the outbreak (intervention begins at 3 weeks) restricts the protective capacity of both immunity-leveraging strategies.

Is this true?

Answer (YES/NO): NO